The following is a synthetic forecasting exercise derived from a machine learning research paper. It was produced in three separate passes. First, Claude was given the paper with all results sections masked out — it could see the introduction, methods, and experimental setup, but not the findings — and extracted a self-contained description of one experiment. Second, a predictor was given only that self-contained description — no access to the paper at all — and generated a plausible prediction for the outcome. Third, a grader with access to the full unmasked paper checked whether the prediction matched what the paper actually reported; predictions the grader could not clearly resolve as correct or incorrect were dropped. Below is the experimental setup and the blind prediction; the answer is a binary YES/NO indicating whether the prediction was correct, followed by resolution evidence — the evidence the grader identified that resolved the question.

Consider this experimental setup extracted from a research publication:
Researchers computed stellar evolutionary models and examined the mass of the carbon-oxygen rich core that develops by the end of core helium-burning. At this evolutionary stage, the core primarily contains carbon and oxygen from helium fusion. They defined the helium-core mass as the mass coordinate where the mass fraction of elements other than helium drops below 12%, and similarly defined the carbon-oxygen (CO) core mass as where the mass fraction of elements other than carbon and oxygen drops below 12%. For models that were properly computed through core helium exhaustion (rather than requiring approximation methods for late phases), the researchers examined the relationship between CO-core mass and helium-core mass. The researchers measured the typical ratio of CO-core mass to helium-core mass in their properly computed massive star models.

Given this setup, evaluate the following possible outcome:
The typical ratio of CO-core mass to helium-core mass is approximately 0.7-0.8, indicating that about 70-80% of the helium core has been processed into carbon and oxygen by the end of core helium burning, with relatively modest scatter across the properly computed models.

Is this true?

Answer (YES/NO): YES